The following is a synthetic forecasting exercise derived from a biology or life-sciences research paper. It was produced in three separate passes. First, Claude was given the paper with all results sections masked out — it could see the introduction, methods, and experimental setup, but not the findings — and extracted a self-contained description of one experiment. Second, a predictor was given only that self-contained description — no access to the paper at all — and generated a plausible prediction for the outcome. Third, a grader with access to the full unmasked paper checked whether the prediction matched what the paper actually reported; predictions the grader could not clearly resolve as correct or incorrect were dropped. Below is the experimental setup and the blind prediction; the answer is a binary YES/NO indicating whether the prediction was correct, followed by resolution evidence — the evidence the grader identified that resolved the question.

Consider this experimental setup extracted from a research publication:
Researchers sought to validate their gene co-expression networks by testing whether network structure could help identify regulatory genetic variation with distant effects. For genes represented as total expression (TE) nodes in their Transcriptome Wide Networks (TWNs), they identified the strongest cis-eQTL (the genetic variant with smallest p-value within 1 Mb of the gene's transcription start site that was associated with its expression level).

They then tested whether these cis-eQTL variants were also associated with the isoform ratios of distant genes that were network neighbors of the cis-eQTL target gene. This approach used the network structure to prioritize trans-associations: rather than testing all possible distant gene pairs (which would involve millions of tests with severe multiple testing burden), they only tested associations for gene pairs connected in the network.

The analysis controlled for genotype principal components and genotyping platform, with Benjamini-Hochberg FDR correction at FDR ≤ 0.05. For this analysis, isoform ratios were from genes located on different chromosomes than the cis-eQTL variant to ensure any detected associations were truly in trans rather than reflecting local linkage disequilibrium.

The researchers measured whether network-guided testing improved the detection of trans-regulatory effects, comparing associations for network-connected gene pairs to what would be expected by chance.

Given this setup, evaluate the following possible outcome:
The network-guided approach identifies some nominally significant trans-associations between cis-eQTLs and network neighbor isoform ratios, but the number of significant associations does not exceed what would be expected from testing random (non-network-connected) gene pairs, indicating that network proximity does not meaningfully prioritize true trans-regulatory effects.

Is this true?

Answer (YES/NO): NO